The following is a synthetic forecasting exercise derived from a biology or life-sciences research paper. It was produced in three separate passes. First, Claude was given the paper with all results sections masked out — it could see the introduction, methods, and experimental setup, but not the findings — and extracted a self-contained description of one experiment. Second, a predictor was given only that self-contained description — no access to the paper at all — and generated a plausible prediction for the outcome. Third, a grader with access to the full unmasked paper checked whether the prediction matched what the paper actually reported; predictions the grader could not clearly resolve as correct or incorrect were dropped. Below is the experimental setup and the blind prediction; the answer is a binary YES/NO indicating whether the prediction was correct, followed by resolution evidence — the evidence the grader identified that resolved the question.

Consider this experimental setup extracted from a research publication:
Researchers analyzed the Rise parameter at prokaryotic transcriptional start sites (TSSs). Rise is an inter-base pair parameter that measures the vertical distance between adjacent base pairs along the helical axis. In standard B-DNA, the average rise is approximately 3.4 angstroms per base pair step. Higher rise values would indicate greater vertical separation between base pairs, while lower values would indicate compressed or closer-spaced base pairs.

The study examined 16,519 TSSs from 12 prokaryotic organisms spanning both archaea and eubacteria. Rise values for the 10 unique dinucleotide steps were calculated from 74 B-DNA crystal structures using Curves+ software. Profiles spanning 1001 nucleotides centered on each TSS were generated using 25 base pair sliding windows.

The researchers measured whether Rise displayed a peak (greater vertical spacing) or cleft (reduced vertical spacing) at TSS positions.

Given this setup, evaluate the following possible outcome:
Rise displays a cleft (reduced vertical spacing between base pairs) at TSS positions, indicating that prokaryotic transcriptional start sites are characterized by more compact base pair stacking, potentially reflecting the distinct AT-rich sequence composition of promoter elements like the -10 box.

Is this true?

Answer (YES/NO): NO